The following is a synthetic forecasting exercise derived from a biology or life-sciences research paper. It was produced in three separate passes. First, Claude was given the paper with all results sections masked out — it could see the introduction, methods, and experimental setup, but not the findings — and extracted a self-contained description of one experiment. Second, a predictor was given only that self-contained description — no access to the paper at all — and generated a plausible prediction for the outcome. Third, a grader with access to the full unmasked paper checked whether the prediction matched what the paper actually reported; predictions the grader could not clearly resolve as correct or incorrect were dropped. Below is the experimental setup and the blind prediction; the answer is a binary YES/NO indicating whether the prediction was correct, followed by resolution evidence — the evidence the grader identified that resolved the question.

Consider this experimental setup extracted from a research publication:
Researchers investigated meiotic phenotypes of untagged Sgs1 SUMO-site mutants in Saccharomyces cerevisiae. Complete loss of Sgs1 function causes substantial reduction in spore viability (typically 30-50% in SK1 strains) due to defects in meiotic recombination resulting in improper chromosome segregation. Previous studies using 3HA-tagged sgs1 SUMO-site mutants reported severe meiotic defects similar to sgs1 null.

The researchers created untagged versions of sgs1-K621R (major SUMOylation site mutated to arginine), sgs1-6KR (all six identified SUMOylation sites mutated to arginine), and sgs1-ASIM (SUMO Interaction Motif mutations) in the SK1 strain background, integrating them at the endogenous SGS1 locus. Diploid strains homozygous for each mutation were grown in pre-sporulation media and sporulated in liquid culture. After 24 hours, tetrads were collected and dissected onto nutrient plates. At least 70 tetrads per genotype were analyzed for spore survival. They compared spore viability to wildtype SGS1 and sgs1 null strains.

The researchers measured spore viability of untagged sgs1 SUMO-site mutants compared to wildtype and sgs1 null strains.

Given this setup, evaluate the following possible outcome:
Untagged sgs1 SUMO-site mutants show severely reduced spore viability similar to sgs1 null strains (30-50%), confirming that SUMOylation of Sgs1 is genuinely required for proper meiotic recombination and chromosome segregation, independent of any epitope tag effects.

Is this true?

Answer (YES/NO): NO